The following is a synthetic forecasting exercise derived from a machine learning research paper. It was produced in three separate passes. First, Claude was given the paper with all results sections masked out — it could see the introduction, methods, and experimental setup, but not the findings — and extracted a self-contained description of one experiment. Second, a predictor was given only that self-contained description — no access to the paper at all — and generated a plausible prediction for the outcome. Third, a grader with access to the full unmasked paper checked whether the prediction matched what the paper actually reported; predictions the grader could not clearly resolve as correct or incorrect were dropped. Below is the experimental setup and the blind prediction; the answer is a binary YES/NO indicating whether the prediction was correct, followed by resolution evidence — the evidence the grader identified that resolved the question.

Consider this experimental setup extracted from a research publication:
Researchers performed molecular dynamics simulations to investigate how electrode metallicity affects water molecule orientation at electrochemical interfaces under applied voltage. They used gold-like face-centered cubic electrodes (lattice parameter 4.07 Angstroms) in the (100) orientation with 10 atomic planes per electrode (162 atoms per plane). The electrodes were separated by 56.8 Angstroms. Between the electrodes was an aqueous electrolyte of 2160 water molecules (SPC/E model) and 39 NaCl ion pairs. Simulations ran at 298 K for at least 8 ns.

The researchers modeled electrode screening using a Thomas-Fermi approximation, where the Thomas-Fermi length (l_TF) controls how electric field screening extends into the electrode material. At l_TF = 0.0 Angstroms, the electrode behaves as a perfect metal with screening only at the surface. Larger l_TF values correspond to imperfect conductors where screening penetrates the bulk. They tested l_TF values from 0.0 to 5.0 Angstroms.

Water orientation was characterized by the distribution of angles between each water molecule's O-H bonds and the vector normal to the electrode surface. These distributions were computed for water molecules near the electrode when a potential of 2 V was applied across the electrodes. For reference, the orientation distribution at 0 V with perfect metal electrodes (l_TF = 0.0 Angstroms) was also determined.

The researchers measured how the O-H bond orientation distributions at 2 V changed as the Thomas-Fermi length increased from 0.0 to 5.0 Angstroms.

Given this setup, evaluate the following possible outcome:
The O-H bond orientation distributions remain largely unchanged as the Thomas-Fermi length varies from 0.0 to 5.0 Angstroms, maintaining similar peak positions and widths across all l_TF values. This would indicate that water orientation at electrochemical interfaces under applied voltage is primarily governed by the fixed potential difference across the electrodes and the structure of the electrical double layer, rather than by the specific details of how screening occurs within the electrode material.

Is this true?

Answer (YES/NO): NO